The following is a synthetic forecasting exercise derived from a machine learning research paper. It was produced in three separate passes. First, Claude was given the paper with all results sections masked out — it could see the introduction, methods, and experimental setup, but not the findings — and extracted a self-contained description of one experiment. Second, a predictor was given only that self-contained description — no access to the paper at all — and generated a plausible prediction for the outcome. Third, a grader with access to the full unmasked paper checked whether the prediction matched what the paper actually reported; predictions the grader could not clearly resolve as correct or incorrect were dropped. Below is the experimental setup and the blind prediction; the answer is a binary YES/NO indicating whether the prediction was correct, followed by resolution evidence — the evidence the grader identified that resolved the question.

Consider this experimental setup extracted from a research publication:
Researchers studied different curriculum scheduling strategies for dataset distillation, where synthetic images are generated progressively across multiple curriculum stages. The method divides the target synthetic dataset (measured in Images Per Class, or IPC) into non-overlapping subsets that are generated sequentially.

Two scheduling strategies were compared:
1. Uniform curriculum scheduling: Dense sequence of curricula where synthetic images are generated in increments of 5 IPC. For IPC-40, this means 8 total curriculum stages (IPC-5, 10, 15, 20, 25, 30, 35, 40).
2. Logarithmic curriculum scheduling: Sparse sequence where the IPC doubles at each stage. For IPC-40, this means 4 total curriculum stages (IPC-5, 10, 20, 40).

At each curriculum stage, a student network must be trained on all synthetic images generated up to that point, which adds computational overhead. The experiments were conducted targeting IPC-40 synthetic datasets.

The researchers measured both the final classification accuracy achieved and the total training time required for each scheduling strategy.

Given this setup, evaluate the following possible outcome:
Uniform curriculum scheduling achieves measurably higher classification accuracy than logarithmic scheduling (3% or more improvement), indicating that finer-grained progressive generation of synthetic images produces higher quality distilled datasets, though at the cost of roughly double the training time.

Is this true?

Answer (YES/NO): NO